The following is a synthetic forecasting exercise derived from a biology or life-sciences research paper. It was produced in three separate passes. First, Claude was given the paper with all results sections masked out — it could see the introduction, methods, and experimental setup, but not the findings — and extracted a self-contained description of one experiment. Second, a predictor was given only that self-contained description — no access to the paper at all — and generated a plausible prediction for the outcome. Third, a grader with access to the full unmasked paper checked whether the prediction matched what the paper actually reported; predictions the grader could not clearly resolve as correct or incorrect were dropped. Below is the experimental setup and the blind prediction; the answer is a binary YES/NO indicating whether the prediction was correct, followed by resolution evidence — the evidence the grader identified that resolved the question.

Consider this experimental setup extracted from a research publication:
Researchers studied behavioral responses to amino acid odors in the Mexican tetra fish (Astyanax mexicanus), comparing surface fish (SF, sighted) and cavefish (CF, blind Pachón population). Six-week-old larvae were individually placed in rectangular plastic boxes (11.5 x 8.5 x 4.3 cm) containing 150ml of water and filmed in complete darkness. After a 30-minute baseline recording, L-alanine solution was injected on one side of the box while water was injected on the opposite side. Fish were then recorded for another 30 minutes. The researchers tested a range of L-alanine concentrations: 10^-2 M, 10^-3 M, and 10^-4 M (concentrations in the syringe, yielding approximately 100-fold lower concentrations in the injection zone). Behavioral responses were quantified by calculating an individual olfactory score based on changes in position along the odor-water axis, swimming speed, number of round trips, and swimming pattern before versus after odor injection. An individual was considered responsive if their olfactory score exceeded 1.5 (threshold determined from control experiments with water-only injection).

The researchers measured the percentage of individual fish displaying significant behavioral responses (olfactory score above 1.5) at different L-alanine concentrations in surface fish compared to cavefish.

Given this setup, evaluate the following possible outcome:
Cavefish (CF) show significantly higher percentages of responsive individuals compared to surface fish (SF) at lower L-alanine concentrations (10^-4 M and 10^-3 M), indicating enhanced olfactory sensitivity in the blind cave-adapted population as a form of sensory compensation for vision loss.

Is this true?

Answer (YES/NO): YES